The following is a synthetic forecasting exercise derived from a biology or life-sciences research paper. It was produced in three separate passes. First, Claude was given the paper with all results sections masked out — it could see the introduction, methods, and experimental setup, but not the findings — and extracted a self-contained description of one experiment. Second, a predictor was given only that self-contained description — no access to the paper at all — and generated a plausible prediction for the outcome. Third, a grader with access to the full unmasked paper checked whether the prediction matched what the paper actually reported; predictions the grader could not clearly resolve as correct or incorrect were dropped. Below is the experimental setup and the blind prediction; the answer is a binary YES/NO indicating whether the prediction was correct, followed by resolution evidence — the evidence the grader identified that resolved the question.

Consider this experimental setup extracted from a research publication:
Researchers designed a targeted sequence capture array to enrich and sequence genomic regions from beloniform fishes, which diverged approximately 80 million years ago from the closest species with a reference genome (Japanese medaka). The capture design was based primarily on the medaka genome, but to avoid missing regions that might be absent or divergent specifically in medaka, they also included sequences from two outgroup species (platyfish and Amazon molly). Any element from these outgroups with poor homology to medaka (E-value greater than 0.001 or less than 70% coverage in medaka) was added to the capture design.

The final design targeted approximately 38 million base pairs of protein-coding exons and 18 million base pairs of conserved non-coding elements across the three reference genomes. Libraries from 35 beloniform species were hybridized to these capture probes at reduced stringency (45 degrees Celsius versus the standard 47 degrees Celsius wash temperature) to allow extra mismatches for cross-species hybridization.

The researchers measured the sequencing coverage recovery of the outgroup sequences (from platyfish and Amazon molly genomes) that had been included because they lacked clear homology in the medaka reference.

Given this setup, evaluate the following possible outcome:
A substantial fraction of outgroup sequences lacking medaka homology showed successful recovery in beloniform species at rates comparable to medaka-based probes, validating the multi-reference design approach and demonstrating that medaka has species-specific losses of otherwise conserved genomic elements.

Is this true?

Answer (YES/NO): NO